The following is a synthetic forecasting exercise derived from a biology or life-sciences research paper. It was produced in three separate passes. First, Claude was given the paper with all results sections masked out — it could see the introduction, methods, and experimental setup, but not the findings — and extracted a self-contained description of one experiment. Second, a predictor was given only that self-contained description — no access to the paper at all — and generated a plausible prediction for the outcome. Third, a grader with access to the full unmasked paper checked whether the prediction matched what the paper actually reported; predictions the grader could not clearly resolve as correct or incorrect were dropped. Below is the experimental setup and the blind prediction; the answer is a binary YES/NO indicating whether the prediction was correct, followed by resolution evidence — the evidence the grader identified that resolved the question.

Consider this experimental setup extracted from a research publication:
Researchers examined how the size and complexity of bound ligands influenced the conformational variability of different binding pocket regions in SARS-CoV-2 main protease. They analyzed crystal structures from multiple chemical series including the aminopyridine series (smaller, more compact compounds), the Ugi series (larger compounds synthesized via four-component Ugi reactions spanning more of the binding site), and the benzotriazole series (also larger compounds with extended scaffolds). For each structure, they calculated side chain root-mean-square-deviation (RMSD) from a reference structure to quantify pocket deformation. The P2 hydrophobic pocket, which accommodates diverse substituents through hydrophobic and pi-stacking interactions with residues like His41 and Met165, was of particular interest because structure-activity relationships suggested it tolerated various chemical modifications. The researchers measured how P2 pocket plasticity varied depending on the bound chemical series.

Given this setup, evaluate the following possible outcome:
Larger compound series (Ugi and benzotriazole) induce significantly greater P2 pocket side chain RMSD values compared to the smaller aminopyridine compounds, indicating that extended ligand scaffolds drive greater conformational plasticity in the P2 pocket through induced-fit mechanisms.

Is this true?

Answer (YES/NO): YES